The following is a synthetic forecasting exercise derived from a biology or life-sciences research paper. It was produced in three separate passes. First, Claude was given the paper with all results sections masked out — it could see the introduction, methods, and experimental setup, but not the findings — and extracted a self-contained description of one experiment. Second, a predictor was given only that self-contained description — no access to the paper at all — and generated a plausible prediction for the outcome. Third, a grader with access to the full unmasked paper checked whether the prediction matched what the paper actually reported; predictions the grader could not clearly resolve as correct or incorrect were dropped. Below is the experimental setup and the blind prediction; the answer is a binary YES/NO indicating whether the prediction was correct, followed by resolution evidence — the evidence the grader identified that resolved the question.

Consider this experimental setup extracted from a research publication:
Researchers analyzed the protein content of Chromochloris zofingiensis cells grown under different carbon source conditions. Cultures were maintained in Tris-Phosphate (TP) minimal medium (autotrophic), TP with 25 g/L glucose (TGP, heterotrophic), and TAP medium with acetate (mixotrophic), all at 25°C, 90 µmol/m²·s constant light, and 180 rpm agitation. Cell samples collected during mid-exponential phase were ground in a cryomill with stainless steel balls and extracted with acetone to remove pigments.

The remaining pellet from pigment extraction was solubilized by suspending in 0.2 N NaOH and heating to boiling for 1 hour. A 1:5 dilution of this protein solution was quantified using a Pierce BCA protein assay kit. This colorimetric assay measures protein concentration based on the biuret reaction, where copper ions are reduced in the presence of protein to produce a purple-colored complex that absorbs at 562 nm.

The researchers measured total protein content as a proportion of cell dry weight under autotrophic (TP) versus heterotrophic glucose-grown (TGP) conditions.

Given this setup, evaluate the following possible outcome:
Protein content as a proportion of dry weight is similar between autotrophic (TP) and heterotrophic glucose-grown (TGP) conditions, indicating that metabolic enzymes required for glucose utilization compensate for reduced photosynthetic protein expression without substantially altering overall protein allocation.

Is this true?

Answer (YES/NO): NO